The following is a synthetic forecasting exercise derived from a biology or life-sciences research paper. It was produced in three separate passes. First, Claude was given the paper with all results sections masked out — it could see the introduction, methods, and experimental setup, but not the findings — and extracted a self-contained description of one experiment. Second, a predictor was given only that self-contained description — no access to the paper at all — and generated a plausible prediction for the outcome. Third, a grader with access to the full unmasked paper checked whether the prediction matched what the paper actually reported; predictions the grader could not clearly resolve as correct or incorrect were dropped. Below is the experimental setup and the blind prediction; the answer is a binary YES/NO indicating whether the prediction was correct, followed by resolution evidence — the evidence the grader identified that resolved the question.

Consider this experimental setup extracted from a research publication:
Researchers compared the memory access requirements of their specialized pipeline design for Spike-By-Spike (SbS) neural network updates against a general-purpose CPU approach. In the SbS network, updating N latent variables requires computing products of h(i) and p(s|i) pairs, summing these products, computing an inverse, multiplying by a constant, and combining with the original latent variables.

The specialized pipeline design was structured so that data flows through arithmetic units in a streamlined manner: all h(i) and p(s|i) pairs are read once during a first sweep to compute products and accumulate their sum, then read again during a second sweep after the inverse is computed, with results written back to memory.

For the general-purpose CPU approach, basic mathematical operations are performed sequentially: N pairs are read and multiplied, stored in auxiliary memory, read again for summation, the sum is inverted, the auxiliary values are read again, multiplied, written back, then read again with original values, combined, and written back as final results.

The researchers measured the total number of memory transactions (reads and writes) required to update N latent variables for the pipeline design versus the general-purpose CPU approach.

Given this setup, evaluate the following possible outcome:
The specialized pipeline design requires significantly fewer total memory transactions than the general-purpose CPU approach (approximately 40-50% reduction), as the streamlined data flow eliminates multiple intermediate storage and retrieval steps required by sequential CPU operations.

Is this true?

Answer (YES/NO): NO